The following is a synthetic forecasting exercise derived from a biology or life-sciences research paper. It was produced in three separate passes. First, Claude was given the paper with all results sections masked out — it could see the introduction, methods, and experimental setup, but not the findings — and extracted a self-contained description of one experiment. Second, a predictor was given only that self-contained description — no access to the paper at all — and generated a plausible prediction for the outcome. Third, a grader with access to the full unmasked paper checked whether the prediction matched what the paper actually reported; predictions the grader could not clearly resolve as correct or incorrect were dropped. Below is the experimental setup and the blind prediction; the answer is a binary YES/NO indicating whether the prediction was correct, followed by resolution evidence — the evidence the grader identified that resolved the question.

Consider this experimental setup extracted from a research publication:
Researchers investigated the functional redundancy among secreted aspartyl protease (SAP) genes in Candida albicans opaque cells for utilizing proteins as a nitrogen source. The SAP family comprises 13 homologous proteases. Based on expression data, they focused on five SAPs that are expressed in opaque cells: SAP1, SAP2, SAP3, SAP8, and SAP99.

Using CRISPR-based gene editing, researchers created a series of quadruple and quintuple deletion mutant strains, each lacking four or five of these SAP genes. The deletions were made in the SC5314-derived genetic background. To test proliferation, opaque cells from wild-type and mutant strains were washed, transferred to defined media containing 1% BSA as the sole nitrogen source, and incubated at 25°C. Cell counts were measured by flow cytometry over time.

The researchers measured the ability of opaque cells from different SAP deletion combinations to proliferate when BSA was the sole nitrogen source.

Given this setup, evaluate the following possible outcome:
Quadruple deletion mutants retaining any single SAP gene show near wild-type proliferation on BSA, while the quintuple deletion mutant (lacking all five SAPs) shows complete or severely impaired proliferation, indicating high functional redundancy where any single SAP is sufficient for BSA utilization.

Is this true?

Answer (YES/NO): NO